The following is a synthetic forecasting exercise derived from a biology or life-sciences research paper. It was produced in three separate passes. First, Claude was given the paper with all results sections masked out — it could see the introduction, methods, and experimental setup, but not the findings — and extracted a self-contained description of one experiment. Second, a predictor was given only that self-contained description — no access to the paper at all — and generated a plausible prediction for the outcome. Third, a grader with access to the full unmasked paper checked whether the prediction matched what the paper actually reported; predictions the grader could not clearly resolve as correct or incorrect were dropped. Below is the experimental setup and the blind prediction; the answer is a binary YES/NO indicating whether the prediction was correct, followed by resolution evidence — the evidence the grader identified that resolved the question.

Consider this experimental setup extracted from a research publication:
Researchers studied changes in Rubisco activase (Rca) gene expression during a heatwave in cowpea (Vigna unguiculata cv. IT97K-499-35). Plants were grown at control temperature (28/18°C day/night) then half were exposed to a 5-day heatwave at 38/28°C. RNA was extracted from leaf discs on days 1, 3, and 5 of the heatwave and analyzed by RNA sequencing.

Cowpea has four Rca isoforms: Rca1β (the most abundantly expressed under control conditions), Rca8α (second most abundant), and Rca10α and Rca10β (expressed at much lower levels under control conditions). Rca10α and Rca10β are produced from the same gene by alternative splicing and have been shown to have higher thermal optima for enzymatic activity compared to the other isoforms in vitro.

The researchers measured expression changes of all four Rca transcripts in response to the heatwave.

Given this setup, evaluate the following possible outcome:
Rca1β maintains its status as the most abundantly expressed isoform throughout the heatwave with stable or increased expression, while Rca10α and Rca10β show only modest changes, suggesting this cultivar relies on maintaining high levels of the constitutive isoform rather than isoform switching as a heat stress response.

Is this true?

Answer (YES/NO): NO